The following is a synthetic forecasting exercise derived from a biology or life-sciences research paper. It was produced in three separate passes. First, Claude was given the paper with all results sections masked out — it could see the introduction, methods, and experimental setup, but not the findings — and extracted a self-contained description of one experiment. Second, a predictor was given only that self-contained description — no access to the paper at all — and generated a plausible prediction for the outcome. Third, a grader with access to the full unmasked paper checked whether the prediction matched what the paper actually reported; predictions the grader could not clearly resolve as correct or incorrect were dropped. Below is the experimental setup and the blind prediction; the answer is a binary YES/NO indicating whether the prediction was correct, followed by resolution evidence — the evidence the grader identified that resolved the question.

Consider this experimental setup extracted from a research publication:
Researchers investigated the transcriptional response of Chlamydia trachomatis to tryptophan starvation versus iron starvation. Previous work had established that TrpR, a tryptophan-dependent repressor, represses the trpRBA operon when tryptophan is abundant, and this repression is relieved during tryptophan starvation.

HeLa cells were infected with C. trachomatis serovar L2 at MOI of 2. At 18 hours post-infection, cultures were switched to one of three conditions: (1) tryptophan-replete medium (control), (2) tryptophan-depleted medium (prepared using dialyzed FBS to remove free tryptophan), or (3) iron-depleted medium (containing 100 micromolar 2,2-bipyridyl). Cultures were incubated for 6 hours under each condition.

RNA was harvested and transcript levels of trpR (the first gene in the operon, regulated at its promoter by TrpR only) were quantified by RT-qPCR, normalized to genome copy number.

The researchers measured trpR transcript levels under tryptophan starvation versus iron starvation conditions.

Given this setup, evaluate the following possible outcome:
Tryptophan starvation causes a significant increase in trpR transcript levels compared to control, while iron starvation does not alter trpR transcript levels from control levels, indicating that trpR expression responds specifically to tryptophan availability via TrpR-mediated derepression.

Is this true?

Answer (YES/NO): NO